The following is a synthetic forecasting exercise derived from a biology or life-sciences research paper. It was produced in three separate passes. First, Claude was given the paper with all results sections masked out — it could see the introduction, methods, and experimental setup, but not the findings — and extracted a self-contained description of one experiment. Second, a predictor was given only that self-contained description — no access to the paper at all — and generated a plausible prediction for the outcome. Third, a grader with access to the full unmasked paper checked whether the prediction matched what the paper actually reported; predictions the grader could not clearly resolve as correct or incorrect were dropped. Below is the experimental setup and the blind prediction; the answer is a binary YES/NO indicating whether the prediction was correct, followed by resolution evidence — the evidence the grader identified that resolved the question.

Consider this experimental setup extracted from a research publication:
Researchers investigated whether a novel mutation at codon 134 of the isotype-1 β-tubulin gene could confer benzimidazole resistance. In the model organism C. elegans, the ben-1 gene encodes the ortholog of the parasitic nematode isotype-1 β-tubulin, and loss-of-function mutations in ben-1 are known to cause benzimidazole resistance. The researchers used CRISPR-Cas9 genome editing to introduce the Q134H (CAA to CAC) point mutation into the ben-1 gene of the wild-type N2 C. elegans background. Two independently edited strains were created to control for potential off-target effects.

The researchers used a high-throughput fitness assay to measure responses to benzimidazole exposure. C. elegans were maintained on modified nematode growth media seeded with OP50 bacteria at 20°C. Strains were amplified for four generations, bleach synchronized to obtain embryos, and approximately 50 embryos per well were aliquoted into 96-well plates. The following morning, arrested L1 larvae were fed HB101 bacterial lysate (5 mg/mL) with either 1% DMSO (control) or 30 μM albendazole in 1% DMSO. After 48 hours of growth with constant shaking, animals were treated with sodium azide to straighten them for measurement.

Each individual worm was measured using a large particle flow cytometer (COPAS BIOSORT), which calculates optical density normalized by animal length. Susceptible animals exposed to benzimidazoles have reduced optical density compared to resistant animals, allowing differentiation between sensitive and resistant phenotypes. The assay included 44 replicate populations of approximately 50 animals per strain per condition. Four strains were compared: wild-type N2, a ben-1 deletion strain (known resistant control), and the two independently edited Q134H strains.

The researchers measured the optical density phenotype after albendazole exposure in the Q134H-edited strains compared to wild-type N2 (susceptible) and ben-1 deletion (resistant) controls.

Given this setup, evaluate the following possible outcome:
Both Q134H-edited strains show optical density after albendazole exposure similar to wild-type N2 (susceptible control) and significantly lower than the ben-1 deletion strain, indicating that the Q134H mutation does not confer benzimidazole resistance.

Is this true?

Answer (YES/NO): NO